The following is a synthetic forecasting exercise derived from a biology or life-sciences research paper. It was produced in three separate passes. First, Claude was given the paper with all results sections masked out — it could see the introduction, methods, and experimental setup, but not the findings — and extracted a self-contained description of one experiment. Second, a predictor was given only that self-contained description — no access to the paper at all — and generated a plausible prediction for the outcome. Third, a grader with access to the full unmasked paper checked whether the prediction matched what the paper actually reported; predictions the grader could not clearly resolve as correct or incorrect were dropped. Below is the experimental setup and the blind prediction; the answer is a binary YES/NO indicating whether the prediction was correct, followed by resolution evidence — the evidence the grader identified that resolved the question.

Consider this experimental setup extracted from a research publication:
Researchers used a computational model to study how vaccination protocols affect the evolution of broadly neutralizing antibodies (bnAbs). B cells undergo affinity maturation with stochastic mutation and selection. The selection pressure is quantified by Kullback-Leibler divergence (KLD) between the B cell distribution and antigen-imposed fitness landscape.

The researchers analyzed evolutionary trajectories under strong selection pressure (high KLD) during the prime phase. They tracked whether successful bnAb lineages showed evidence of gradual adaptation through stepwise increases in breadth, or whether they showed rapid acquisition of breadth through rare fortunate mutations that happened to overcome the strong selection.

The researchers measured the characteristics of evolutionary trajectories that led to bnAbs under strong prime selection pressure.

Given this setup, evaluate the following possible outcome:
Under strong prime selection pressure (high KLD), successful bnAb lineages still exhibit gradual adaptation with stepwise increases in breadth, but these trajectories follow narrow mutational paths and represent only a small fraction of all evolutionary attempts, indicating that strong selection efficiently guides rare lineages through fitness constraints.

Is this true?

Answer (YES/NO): NO